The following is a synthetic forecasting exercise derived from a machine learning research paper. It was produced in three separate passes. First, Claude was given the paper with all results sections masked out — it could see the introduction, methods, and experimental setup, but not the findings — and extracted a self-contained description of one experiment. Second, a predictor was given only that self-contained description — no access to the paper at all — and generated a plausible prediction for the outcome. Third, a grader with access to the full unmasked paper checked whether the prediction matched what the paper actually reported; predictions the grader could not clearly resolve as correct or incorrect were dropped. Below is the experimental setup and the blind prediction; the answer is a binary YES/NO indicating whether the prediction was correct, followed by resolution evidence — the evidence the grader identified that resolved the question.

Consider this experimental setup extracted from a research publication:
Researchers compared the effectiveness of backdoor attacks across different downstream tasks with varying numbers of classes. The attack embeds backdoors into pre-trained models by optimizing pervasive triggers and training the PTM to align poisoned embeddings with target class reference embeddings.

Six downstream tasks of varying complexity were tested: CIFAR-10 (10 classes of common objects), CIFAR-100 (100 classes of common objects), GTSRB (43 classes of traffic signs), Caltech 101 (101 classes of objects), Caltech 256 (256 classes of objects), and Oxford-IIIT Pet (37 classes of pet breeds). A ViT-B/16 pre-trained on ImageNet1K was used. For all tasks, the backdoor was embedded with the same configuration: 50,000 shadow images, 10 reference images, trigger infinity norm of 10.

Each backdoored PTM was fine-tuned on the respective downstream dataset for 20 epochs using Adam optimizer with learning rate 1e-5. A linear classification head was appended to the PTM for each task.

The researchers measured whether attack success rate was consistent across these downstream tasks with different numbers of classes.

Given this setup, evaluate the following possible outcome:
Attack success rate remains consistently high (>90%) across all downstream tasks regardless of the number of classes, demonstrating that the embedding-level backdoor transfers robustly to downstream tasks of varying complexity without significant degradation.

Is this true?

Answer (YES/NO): YES